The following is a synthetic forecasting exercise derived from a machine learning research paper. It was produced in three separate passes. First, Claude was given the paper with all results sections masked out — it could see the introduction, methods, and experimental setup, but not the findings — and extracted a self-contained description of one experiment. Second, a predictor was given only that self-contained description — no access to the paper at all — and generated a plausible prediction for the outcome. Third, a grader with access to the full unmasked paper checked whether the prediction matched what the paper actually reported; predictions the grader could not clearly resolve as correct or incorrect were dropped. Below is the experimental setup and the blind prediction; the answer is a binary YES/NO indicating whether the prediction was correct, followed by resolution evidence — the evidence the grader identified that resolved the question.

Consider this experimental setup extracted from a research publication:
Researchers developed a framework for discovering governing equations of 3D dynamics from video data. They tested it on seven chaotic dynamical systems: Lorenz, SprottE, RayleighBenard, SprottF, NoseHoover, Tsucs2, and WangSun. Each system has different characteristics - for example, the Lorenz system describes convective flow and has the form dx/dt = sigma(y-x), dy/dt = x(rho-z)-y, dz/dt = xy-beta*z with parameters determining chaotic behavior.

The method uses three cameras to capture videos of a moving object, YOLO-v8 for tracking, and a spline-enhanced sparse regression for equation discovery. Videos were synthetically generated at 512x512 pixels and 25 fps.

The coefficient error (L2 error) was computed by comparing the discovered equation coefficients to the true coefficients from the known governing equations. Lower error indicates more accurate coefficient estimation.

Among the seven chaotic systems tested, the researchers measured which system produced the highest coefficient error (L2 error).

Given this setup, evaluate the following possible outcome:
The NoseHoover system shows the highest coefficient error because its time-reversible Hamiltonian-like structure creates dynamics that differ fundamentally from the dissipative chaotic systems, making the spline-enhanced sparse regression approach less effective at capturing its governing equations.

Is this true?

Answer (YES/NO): YES